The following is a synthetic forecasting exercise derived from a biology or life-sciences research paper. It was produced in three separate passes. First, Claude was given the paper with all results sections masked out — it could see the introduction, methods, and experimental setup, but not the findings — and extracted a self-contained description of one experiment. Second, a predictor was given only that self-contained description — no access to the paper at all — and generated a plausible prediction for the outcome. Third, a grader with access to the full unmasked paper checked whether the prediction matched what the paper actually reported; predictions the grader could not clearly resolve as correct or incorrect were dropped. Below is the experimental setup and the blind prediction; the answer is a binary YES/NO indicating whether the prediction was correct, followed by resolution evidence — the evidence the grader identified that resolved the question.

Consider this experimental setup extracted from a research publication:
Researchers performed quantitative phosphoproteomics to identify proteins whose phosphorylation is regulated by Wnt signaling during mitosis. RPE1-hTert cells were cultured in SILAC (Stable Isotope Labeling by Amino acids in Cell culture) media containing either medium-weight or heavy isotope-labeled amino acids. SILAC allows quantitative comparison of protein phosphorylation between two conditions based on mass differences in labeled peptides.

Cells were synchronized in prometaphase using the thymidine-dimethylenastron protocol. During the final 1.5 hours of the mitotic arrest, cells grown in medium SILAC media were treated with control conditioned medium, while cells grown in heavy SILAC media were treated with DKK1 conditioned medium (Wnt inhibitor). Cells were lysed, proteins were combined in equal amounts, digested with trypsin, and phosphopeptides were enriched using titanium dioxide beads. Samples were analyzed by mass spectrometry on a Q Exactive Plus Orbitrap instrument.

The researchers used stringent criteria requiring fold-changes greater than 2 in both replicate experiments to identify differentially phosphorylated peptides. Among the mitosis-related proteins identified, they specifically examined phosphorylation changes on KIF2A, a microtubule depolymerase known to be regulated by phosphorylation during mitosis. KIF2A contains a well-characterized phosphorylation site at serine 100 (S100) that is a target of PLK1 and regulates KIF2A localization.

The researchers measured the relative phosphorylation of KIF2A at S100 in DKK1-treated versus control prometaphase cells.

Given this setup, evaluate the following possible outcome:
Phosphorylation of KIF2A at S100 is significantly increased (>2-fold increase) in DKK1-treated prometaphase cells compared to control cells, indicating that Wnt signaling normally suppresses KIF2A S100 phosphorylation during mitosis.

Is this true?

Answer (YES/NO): NO